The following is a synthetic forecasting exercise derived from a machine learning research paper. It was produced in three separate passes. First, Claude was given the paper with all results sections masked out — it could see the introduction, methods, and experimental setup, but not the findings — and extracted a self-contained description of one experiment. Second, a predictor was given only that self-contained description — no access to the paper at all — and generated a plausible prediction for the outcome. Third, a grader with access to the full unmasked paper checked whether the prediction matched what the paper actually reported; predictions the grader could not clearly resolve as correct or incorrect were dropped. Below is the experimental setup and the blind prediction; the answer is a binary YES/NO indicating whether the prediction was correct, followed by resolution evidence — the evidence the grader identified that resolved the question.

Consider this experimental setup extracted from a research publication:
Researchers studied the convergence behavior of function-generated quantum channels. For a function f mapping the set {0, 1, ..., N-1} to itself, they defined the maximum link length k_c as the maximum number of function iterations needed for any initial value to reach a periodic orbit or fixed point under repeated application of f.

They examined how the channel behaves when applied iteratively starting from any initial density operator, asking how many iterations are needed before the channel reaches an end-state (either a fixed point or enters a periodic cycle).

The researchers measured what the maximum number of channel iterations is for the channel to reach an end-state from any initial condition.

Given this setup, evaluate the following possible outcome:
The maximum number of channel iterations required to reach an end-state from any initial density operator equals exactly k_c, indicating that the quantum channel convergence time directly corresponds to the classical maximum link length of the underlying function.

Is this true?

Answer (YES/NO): YES